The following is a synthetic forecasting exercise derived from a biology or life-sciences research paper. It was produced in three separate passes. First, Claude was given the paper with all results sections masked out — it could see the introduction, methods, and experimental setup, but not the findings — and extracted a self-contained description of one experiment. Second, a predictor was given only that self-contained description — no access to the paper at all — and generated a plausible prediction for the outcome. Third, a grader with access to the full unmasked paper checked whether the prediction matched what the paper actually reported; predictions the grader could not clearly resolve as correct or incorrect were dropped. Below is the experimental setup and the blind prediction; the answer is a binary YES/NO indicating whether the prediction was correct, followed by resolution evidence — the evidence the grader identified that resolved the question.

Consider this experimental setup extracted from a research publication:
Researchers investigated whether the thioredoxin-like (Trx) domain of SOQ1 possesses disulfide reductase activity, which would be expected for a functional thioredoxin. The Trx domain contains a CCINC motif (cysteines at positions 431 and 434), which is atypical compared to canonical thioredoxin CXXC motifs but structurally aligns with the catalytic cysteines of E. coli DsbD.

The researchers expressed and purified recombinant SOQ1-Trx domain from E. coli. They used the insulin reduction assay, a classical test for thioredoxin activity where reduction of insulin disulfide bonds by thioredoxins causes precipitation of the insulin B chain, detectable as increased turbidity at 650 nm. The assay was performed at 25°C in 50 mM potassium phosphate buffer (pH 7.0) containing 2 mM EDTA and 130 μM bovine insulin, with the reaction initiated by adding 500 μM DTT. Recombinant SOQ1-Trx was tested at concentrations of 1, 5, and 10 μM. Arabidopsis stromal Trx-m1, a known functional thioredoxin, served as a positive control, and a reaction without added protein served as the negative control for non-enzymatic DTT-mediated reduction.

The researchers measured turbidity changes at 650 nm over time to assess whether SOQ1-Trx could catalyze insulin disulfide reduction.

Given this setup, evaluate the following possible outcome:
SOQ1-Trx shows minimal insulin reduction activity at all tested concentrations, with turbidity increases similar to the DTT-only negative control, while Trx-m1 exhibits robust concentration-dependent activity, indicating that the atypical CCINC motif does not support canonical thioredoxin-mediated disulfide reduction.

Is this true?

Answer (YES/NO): YES